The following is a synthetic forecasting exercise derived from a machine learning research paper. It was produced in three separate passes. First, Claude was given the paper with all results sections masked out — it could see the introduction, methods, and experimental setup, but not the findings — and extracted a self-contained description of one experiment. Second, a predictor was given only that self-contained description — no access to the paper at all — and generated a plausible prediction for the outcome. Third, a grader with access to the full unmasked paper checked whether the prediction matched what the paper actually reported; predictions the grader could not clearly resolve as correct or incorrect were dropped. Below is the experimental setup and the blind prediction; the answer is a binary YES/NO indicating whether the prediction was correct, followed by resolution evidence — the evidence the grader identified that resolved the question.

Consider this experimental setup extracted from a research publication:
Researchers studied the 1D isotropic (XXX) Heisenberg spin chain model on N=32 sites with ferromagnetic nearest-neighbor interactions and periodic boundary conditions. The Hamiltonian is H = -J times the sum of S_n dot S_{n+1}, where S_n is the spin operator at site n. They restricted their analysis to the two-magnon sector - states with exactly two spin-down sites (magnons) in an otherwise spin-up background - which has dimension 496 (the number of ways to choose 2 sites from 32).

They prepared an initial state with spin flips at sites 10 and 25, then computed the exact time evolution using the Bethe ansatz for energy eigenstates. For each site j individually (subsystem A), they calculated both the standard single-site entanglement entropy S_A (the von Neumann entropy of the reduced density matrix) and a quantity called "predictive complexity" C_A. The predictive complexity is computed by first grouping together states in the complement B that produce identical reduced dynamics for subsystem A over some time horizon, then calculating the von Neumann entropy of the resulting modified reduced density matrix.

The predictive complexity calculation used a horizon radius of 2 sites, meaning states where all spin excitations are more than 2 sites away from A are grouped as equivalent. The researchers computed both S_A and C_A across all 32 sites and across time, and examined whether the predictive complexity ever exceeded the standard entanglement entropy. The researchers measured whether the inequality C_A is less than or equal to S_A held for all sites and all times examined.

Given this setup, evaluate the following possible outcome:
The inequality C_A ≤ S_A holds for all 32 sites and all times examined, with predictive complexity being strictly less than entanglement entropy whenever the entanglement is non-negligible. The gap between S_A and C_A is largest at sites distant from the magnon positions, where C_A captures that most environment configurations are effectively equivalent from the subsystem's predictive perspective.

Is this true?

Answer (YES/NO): YES